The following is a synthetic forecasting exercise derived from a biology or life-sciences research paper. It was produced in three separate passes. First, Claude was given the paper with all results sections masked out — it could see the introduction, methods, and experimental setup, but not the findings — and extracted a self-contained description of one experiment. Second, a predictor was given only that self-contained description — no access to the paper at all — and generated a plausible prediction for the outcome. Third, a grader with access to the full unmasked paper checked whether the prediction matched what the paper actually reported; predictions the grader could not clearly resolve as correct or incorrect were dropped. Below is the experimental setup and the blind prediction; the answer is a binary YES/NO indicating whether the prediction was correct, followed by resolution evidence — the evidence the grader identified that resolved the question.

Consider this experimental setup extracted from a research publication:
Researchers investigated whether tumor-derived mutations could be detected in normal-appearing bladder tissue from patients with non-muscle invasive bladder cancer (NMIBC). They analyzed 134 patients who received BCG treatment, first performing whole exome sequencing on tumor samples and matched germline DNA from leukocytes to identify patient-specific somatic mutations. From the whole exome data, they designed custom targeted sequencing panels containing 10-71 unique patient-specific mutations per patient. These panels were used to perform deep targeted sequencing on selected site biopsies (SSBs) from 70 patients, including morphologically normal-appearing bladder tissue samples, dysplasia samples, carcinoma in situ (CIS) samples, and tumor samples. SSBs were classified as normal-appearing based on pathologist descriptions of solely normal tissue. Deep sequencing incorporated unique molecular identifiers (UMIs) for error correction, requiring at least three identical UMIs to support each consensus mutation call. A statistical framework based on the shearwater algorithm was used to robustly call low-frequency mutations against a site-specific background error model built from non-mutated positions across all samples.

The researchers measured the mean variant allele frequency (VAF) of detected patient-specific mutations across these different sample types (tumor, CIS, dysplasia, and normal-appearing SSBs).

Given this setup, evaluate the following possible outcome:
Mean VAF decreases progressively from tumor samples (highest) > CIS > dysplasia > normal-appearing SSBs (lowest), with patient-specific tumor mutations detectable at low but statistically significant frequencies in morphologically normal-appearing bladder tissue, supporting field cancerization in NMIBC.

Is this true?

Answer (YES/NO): YES